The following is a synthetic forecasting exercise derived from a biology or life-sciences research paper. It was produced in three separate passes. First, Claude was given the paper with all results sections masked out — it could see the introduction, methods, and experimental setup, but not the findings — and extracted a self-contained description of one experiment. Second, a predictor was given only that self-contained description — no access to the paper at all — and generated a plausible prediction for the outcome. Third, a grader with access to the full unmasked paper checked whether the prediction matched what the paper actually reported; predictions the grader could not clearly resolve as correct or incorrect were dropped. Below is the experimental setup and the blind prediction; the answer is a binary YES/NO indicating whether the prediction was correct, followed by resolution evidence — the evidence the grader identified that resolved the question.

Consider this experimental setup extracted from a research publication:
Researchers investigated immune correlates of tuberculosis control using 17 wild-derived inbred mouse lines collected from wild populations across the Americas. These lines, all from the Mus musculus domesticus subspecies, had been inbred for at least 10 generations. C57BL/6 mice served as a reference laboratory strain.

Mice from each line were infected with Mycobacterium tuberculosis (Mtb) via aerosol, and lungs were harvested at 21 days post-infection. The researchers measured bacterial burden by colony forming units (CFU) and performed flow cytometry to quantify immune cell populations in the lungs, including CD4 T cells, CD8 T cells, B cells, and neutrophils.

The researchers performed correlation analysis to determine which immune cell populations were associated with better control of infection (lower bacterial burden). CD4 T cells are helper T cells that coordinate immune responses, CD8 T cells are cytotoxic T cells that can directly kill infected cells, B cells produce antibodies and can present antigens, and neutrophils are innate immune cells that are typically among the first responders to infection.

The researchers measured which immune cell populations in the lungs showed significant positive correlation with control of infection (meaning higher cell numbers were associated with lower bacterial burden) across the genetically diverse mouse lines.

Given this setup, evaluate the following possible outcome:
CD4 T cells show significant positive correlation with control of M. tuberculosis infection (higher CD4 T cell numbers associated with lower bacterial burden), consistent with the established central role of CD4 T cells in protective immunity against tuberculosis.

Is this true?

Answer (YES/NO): YES